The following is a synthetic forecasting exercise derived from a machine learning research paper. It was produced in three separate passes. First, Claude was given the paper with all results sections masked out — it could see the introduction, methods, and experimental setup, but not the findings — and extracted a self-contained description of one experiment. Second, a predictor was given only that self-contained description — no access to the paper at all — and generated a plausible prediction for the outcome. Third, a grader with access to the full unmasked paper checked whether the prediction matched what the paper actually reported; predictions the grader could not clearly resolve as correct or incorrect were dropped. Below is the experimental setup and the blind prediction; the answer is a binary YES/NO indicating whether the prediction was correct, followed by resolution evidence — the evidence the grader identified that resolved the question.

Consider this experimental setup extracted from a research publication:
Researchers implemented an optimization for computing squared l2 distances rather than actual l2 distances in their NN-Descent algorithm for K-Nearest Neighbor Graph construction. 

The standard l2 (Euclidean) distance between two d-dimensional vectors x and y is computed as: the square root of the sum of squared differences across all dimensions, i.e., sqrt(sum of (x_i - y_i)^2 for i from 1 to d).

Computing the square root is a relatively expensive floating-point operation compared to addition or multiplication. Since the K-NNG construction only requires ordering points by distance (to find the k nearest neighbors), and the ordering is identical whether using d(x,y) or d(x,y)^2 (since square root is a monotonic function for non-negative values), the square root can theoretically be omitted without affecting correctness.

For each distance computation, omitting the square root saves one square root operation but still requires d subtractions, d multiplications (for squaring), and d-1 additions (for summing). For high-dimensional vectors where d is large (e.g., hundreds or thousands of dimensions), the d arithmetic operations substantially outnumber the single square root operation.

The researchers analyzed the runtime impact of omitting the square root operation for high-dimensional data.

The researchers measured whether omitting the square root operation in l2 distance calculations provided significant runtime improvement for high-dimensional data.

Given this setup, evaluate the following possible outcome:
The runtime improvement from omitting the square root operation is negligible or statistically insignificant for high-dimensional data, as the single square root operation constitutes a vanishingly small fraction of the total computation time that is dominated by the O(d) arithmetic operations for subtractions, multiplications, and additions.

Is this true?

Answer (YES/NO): YES